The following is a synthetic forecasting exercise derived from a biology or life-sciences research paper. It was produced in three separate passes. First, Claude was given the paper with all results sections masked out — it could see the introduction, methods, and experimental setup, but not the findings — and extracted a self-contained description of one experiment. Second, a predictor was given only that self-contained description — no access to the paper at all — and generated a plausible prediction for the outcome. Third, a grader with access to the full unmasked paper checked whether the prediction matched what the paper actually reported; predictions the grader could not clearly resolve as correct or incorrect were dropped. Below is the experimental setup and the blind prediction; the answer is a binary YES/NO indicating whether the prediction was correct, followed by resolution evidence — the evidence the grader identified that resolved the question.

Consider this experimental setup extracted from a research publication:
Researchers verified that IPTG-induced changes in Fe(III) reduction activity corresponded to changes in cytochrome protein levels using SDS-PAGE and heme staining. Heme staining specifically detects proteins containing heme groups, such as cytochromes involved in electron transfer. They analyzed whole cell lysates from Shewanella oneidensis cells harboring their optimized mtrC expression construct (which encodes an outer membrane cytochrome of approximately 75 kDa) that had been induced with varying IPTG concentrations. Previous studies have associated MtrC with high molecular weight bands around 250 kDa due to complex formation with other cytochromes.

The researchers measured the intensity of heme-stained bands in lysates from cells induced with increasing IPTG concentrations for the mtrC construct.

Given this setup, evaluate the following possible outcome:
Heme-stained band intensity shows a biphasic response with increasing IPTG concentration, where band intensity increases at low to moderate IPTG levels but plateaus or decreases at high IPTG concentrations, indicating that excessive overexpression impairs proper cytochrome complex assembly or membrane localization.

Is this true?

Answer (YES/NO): NO